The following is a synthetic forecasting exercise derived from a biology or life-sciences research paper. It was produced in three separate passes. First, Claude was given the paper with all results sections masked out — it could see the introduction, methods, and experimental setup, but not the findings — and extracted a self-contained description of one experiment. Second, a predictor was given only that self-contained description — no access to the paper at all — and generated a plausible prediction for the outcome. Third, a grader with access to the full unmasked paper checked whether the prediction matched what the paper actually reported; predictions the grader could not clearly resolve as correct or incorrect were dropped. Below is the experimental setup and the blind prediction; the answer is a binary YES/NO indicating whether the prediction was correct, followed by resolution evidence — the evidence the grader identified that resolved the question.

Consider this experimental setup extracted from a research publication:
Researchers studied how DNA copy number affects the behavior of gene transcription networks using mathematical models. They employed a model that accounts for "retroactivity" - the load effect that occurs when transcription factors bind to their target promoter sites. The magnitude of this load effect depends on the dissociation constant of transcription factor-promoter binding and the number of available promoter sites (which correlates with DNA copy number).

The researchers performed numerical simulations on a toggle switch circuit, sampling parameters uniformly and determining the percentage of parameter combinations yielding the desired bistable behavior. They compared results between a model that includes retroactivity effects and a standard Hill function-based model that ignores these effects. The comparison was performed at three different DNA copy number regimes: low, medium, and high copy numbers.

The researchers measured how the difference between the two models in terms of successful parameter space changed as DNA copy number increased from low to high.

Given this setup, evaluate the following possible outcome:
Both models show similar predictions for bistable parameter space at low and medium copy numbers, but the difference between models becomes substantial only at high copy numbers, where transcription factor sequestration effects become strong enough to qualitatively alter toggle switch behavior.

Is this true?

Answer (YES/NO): NO